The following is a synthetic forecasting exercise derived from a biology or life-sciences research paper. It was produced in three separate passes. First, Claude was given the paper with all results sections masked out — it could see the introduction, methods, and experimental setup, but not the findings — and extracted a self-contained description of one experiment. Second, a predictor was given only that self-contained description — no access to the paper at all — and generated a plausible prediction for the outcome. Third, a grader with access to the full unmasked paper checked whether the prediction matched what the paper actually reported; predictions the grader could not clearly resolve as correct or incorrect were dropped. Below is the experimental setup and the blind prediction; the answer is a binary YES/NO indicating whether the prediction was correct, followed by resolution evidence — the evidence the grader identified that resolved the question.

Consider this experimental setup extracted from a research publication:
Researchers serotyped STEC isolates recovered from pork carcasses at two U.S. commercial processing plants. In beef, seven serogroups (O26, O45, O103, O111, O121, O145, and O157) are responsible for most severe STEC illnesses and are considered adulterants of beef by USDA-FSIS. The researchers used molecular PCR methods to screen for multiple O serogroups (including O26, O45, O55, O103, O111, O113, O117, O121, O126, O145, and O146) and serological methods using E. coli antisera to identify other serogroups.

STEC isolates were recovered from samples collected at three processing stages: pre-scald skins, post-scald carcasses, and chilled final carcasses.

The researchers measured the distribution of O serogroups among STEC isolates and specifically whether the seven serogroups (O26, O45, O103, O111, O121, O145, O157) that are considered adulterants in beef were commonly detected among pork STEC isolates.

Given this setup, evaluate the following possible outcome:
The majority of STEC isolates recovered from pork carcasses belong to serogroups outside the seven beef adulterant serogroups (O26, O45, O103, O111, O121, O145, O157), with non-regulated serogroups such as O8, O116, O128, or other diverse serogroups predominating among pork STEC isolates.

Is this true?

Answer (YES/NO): NO